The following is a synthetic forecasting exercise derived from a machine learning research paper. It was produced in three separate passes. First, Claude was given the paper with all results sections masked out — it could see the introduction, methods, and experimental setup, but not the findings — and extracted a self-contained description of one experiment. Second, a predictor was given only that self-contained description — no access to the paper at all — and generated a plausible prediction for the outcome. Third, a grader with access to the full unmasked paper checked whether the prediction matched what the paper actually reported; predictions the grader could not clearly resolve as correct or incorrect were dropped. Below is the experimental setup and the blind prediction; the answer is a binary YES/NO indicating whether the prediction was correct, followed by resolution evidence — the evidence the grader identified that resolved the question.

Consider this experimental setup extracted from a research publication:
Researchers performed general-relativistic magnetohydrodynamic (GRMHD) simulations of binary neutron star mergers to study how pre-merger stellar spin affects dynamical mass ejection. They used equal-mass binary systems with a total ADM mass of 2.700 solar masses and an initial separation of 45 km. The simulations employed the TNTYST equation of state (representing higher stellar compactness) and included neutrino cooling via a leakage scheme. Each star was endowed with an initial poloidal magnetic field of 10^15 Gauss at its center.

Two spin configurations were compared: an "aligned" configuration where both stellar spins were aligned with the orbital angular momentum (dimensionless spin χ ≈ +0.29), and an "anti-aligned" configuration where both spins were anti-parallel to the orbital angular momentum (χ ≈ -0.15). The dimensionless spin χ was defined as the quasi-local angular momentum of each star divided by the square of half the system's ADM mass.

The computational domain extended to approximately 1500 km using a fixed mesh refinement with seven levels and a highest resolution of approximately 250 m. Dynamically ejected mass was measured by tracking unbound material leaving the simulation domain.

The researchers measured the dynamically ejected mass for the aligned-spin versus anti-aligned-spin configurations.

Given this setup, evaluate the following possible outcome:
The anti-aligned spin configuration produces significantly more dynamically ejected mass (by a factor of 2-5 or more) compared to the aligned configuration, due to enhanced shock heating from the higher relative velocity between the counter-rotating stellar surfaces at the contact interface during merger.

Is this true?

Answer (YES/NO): YES